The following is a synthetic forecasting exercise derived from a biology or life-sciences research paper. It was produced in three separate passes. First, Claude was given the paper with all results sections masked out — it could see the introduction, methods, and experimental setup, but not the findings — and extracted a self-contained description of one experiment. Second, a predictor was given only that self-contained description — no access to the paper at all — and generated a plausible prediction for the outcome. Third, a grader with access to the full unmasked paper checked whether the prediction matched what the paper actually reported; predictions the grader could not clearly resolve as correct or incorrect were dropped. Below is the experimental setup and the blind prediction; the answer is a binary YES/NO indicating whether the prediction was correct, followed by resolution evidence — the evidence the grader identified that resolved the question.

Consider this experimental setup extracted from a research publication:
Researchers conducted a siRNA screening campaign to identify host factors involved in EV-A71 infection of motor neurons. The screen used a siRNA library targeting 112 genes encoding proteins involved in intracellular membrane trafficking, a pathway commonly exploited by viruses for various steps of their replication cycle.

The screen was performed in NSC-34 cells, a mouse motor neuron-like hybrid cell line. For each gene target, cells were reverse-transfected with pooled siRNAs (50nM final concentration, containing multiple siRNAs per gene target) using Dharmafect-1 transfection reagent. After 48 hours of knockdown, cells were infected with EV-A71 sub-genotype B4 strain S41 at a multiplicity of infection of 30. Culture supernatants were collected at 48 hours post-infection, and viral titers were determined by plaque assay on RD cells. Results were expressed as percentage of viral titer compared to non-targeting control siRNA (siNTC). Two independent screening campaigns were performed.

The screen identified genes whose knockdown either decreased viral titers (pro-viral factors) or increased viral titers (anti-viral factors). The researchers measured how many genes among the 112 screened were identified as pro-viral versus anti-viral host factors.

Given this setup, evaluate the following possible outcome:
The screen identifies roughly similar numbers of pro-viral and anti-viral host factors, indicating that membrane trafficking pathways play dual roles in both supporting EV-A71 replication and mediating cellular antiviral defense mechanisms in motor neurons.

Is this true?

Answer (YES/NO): NO